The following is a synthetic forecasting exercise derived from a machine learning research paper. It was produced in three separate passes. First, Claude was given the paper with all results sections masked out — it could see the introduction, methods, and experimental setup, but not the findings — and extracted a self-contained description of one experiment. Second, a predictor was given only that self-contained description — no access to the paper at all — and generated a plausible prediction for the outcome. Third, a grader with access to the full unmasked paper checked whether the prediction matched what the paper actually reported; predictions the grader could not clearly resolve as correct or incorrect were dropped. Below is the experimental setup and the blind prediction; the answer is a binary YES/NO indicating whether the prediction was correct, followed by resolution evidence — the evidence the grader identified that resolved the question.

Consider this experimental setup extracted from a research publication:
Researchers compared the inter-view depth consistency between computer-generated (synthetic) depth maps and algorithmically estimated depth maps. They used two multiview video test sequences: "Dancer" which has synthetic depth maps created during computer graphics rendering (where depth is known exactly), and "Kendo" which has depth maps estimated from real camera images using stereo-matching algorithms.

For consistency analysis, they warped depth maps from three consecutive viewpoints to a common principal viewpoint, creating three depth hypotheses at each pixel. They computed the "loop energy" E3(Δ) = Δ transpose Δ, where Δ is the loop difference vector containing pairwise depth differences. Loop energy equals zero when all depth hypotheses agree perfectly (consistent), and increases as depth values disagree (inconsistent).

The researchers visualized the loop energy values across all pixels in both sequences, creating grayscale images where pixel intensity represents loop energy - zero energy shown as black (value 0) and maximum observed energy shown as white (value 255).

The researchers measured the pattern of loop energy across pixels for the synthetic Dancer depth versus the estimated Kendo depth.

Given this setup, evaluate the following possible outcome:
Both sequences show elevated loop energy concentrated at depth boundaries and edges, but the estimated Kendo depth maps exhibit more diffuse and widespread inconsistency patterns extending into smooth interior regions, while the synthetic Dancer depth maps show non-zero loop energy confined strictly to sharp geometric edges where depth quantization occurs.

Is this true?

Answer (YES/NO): NO